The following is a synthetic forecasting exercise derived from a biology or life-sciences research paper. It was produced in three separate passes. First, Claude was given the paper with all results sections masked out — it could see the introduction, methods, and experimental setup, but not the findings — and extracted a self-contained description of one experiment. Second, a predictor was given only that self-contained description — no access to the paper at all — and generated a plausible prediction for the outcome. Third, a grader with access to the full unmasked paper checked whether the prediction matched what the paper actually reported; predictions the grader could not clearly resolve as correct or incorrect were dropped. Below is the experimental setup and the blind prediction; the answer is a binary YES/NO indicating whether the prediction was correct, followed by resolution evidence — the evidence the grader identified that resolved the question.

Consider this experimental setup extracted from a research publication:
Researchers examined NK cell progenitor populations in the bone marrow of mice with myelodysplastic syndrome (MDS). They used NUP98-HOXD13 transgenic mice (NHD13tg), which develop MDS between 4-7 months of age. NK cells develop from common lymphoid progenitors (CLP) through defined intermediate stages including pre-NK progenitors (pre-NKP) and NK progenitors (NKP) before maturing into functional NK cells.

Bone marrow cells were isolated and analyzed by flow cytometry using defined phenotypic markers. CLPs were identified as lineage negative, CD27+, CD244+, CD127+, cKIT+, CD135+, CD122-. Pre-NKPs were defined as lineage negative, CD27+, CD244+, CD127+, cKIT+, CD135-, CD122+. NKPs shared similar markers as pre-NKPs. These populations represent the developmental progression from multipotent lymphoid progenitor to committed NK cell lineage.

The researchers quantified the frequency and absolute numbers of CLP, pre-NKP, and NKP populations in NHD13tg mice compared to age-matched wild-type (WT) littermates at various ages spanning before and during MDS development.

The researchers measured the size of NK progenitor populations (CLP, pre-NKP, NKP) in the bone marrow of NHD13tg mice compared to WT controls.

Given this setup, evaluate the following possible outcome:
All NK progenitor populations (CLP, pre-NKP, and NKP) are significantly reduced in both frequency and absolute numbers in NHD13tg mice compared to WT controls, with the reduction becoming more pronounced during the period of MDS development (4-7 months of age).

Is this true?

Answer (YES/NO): NO